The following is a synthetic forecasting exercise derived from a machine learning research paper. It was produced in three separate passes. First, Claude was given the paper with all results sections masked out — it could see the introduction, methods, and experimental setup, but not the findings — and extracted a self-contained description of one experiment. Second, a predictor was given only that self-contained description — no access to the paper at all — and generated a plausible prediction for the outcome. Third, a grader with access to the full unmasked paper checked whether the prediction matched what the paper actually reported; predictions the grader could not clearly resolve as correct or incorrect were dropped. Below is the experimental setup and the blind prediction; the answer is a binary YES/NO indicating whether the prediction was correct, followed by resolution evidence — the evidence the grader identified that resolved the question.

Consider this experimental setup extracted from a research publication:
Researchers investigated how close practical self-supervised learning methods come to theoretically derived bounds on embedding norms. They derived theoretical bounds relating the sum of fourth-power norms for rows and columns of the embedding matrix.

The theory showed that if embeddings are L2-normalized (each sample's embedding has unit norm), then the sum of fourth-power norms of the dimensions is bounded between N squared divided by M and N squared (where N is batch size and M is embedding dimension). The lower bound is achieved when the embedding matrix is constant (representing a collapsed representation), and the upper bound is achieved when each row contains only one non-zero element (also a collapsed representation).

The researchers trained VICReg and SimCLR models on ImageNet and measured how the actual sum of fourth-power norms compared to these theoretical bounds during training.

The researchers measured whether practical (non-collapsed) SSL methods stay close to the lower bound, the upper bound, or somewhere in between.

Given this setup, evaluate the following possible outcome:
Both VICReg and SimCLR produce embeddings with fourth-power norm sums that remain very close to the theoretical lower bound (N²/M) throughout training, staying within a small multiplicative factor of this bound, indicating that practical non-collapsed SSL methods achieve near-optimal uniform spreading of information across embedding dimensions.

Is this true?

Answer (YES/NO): YES